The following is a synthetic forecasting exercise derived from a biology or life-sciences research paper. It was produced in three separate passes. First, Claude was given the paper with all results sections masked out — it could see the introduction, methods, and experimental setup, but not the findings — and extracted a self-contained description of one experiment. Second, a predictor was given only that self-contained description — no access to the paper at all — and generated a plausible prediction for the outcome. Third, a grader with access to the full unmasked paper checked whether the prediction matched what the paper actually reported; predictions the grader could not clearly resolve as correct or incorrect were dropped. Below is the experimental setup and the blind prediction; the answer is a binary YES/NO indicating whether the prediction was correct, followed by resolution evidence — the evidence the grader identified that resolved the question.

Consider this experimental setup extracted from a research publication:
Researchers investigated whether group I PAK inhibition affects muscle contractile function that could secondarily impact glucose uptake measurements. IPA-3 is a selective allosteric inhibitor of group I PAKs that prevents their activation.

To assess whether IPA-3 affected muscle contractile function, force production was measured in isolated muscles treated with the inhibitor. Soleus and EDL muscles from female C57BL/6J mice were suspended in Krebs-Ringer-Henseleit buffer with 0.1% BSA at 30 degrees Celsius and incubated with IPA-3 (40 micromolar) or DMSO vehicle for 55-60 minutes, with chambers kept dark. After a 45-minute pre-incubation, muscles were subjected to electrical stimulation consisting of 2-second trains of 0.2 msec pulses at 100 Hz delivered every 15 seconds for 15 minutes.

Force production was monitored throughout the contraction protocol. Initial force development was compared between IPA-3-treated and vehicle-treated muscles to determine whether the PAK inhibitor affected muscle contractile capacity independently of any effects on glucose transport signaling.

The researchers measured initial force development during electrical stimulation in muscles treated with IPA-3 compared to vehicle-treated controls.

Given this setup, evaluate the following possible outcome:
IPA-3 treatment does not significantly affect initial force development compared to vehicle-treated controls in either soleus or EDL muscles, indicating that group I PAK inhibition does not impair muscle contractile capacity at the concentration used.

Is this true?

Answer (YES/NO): YES